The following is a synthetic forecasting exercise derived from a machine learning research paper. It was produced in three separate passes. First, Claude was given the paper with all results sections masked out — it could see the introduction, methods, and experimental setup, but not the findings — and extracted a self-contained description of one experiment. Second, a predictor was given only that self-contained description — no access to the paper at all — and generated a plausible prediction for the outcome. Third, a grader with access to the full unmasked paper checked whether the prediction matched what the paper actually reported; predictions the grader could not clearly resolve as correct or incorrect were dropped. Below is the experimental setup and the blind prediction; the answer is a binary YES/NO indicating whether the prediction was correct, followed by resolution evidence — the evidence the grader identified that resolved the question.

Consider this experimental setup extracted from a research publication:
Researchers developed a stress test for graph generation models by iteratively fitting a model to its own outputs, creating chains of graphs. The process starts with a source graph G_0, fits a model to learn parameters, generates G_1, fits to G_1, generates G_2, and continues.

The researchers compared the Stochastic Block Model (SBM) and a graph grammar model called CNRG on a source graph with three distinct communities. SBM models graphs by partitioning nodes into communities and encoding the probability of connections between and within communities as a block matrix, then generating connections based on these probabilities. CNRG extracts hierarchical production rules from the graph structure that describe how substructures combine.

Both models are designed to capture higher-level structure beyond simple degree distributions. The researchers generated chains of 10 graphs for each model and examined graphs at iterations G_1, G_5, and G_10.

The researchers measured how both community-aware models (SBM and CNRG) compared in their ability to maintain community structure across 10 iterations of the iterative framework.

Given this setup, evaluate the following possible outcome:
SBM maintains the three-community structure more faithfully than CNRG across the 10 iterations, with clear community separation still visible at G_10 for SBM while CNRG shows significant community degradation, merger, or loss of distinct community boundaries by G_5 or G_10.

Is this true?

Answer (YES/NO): NO